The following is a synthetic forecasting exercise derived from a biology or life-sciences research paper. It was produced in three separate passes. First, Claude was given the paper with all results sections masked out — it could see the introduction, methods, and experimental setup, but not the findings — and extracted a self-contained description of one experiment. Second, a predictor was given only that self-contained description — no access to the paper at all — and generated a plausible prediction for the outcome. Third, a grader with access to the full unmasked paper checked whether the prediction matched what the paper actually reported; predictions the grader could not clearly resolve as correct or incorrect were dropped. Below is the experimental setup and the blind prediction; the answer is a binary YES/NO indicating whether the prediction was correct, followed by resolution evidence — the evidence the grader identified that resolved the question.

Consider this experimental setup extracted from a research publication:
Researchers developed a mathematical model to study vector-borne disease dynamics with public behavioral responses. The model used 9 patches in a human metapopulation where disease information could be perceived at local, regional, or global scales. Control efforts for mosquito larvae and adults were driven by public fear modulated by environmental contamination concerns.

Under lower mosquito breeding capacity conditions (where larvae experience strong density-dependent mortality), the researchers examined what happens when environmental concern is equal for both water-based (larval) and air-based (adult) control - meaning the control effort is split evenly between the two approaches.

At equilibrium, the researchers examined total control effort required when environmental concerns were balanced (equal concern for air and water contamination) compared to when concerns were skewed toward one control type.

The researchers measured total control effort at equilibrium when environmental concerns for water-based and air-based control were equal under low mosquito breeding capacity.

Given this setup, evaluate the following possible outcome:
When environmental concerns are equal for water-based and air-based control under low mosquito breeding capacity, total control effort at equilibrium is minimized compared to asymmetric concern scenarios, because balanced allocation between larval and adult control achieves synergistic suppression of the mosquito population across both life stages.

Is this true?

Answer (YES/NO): NO